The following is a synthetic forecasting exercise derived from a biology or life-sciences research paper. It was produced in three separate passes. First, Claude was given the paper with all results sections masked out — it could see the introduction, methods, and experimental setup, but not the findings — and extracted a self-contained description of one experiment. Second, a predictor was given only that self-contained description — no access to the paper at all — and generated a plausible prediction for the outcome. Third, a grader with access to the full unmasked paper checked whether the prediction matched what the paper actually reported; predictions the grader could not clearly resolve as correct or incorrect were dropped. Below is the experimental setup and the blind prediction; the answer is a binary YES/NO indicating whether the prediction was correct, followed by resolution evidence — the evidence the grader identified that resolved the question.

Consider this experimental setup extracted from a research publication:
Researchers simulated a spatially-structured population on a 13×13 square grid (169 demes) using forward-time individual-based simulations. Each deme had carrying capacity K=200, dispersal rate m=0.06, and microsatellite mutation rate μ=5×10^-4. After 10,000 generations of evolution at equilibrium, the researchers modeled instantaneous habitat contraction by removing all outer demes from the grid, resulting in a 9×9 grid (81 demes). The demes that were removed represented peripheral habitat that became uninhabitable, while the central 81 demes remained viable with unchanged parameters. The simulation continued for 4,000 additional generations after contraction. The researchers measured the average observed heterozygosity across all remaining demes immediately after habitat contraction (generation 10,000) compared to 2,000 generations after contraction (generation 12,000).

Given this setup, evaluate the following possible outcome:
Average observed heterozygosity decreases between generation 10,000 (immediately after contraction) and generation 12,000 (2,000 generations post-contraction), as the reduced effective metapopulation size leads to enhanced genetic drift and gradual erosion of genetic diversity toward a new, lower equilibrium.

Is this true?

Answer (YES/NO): YES